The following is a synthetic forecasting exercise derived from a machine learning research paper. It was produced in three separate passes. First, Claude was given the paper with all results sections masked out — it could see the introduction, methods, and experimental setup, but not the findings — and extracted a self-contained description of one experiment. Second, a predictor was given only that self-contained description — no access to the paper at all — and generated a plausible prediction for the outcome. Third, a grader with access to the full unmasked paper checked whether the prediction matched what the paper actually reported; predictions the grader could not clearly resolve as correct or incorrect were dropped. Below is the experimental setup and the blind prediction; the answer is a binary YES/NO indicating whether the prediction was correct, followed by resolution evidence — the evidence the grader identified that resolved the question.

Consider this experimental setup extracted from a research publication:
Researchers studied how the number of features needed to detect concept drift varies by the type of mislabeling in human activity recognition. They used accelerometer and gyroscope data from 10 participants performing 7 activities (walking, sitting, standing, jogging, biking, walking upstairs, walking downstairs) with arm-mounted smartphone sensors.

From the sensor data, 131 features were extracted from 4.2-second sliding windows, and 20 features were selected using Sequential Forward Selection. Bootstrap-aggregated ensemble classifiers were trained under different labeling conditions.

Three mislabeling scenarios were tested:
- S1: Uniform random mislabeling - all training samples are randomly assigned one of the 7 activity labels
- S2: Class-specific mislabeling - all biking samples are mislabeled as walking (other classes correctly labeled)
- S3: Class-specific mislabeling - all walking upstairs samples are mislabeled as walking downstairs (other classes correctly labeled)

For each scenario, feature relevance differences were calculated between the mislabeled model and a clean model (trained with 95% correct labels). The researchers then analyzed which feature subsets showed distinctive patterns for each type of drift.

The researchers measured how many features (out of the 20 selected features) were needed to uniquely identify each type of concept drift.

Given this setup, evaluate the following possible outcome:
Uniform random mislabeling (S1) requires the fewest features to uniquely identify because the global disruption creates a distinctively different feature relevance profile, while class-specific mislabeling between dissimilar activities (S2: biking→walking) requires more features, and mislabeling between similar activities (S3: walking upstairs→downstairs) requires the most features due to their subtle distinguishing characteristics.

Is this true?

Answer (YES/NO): NO